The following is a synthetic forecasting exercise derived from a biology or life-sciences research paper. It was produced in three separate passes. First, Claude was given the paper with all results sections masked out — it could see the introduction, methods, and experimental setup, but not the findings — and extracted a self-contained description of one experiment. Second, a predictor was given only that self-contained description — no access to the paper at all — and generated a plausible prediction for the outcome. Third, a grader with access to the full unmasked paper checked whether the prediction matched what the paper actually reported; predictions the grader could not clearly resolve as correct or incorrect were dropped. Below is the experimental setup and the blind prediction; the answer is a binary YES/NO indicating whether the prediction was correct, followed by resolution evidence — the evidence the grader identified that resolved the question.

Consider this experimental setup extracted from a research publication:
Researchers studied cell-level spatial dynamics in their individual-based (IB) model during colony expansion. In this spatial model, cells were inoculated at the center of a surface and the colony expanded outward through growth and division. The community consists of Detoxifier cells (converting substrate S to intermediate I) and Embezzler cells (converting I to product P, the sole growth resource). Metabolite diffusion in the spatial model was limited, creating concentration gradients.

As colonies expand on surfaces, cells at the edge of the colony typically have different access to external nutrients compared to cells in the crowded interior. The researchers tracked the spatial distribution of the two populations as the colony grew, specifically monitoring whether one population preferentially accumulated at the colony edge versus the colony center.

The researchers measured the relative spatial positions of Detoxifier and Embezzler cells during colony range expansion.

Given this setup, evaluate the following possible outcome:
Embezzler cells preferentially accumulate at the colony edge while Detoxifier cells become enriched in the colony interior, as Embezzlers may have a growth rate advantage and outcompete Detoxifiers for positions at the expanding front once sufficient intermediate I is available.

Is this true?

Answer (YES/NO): NO